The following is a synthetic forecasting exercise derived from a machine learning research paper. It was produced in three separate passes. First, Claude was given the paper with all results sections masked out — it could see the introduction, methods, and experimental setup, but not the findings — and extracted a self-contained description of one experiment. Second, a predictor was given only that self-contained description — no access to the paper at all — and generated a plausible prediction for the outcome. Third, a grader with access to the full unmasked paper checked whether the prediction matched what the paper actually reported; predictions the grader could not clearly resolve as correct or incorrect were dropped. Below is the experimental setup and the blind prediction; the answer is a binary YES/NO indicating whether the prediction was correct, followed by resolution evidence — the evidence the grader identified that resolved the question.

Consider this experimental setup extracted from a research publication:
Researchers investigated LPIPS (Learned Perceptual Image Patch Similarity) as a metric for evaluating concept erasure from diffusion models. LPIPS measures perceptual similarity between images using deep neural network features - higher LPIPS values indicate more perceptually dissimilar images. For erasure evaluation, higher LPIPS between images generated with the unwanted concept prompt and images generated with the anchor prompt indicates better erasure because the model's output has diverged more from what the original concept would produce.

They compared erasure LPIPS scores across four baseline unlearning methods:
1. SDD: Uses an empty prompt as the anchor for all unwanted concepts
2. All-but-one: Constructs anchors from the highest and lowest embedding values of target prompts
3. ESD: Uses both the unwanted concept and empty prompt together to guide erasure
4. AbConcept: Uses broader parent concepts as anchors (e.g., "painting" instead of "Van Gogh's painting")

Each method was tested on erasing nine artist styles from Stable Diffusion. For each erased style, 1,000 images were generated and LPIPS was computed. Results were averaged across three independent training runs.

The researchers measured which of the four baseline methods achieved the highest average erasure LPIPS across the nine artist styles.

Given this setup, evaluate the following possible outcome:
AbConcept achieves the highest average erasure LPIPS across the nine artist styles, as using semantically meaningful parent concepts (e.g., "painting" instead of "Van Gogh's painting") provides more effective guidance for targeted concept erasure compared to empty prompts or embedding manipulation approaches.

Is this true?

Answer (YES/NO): NO